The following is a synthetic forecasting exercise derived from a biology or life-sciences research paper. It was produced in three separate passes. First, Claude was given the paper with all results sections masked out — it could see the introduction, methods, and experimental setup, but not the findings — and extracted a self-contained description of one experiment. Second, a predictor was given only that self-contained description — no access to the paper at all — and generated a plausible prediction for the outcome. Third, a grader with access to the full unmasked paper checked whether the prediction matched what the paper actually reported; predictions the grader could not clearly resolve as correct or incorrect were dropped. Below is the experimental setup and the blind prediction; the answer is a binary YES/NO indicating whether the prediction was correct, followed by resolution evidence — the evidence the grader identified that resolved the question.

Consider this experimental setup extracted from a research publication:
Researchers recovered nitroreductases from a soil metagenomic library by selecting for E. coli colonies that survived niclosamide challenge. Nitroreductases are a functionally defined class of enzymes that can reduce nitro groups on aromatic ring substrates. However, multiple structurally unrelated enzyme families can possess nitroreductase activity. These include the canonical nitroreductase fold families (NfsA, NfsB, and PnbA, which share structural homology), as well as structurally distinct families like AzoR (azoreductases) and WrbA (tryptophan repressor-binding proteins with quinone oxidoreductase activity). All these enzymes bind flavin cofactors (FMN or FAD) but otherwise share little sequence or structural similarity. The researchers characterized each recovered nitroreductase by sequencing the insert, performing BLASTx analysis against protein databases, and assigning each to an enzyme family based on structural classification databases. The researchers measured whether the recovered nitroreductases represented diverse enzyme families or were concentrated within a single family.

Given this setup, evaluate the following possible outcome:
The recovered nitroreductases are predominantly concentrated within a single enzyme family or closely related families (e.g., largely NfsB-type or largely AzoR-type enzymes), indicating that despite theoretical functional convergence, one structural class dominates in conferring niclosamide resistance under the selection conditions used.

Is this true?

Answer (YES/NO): NO